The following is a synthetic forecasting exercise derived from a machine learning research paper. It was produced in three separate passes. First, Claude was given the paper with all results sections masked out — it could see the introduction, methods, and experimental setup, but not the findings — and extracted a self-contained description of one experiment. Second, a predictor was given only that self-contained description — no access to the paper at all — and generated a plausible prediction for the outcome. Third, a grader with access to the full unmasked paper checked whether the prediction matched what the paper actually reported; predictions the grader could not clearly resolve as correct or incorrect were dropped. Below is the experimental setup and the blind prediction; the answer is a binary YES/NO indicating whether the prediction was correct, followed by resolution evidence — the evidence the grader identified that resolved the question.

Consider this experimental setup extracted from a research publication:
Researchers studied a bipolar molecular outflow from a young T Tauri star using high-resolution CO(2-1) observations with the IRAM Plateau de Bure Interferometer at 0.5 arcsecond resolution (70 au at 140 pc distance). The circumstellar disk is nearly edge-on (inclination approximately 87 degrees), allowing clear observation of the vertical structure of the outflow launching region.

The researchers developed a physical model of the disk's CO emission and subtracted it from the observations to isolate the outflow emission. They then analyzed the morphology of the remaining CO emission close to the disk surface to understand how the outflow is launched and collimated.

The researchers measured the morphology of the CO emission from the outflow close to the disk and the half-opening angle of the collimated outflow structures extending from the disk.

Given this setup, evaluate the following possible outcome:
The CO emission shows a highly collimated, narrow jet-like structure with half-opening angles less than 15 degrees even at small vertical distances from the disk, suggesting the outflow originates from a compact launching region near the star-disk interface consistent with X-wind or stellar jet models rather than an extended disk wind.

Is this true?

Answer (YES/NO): NO